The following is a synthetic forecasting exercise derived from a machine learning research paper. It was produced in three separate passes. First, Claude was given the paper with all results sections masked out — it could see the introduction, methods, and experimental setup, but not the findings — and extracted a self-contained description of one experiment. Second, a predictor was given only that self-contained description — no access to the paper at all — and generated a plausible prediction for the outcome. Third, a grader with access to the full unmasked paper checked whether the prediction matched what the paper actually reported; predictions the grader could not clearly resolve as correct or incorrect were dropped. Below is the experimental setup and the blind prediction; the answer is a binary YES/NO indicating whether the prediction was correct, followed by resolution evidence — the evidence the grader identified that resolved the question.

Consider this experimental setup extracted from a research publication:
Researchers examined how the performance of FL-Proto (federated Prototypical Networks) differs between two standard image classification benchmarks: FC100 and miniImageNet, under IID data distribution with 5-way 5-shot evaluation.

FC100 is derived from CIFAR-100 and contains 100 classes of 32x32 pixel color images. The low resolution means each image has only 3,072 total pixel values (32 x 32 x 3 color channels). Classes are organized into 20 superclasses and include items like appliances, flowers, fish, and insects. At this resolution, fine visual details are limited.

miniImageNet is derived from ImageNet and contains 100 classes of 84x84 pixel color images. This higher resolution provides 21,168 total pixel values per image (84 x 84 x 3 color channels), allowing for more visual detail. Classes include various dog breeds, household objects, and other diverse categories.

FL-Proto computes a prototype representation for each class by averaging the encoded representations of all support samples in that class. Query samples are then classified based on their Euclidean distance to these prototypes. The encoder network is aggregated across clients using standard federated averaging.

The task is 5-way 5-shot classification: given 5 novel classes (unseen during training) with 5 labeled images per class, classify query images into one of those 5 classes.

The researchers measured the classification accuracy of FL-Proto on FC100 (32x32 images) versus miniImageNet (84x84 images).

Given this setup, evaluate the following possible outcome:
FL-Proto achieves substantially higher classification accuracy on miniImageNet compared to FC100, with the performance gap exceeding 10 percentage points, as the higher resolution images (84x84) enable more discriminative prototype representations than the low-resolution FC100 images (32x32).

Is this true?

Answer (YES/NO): YES